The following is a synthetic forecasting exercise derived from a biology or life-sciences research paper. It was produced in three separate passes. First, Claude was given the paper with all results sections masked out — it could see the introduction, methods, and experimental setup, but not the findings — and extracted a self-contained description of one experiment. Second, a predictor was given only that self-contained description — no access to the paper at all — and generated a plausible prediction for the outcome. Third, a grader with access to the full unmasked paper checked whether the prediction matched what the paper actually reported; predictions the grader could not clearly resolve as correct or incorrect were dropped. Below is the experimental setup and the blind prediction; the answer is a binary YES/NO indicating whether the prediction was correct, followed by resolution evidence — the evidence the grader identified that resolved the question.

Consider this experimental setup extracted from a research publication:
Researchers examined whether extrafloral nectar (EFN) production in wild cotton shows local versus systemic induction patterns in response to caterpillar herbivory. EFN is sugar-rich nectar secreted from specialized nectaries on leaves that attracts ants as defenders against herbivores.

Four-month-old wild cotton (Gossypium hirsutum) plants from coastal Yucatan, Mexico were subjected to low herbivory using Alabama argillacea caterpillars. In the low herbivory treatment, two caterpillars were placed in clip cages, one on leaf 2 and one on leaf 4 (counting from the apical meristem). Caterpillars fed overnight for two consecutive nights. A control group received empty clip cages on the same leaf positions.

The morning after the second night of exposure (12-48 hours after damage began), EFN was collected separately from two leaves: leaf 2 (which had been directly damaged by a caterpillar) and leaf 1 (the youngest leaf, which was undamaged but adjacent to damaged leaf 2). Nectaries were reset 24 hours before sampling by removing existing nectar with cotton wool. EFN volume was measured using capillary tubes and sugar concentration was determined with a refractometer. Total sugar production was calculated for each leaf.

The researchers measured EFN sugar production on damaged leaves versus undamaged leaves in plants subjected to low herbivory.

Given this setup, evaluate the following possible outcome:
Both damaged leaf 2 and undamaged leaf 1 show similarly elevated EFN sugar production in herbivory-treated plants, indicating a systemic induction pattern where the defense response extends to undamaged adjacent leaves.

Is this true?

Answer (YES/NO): NO